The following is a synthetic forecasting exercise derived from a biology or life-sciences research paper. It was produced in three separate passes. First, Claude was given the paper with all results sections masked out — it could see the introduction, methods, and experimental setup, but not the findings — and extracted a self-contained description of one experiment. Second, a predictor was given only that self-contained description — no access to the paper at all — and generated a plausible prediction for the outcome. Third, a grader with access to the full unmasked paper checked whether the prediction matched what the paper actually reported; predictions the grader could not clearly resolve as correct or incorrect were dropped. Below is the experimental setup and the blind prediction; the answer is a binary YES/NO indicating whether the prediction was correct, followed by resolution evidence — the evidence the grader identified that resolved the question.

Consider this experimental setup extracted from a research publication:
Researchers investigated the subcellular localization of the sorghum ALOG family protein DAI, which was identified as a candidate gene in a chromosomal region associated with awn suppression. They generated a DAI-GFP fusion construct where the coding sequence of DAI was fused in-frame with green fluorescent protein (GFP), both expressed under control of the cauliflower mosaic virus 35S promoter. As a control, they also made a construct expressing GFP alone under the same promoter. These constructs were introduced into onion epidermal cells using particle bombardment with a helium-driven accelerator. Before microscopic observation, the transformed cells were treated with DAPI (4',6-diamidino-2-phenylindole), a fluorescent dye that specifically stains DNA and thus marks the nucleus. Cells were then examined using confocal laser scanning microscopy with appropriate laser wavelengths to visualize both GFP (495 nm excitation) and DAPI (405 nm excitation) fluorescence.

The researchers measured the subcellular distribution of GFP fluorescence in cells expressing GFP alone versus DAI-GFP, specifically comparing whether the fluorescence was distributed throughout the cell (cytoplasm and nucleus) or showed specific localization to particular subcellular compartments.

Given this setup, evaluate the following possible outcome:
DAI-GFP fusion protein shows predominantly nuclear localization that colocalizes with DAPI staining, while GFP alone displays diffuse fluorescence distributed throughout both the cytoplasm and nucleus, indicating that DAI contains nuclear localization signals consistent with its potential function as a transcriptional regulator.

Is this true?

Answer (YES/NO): YES